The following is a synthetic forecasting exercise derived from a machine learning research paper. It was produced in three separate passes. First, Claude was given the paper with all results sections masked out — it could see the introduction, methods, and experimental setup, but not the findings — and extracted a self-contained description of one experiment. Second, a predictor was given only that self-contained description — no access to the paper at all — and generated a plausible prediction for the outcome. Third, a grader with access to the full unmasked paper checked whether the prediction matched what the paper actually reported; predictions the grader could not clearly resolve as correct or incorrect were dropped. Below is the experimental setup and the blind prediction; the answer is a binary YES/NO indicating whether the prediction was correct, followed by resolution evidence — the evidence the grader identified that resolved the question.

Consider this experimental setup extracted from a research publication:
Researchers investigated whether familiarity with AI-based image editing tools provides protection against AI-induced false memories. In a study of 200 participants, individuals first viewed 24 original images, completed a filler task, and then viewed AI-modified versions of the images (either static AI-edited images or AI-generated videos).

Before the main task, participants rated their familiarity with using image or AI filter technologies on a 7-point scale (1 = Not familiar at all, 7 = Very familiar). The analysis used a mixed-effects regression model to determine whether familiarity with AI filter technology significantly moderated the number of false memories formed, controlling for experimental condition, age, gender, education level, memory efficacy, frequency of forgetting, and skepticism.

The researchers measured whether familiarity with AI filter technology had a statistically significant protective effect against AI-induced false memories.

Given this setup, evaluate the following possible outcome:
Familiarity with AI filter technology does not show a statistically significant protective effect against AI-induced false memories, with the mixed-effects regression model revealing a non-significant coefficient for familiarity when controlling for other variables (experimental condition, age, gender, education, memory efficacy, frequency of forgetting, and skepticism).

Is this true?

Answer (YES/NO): YES